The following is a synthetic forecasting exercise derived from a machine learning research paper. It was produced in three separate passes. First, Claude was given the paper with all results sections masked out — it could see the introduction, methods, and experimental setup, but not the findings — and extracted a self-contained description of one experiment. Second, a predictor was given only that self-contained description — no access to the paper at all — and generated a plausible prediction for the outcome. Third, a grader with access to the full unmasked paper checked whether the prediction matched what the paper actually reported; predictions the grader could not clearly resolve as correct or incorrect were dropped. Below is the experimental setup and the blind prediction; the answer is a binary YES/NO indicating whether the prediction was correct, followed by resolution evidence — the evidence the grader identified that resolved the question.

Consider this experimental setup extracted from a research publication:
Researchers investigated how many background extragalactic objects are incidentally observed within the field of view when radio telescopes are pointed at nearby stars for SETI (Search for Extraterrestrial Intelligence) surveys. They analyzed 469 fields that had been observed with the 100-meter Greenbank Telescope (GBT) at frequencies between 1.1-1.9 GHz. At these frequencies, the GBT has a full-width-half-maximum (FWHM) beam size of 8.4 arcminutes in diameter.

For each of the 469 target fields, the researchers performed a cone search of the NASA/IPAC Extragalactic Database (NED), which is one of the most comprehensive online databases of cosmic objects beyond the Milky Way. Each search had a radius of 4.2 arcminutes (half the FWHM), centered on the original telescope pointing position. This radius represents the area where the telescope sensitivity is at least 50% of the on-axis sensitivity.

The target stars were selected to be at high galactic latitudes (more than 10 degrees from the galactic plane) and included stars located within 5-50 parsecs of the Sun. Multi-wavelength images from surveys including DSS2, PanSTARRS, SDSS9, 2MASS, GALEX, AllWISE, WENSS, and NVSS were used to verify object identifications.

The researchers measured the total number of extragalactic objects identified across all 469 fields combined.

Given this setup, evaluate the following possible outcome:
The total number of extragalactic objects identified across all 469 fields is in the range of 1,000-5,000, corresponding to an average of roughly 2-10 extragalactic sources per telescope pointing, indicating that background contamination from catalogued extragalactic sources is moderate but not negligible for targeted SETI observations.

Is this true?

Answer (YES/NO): NO